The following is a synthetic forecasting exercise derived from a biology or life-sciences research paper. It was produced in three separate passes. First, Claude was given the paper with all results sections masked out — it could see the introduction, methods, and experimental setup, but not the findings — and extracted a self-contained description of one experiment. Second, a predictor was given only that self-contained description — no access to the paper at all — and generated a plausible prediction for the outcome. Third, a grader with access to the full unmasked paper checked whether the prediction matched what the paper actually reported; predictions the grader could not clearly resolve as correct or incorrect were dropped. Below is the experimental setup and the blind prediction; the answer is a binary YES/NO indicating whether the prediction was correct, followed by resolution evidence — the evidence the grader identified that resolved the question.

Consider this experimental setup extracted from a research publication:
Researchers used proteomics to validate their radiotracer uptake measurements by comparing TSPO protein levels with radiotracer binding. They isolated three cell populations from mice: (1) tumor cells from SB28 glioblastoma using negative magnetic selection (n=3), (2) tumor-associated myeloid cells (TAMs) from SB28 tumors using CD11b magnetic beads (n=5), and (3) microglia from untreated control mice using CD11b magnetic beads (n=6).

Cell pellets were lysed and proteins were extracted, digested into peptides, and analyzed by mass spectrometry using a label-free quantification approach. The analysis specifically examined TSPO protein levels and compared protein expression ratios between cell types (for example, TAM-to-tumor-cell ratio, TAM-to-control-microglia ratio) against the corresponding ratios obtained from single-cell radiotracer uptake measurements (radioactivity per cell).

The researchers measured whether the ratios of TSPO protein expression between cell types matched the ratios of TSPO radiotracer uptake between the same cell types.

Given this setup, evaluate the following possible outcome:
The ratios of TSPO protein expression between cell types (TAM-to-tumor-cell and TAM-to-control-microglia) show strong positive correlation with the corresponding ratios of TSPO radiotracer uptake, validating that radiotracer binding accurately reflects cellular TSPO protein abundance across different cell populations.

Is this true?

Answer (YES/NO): YES